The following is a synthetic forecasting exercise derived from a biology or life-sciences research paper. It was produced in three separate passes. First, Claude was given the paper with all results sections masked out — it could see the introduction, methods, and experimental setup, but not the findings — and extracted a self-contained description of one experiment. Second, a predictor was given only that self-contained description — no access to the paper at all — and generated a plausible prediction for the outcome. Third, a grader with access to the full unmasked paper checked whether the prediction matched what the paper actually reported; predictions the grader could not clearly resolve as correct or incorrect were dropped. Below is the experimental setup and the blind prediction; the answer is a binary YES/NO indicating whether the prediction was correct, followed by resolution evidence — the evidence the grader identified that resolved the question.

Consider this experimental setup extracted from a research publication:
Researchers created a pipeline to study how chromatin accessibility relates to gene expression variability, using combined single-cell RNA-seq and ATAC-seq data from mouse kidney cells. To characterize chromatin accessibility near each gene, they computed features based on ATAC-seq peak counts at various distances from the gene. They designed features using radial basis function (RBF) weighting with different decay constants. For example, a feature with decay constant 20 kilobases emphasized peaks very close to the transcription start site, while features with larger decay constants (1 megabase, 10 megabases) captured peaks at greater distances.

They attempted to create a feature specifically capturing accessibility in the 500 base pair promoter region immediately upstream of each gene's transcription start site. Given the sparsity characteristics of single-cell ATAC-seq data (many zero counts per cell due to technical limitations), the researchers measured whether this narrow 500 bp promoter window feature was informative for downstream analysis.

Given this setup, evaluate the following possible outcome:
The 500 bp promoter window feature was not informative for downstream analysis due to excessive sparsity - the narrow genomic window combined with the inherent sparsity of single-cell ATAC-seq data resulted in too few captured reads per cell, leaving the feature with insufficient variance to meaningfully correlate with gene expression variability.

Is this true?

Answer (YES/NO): YES